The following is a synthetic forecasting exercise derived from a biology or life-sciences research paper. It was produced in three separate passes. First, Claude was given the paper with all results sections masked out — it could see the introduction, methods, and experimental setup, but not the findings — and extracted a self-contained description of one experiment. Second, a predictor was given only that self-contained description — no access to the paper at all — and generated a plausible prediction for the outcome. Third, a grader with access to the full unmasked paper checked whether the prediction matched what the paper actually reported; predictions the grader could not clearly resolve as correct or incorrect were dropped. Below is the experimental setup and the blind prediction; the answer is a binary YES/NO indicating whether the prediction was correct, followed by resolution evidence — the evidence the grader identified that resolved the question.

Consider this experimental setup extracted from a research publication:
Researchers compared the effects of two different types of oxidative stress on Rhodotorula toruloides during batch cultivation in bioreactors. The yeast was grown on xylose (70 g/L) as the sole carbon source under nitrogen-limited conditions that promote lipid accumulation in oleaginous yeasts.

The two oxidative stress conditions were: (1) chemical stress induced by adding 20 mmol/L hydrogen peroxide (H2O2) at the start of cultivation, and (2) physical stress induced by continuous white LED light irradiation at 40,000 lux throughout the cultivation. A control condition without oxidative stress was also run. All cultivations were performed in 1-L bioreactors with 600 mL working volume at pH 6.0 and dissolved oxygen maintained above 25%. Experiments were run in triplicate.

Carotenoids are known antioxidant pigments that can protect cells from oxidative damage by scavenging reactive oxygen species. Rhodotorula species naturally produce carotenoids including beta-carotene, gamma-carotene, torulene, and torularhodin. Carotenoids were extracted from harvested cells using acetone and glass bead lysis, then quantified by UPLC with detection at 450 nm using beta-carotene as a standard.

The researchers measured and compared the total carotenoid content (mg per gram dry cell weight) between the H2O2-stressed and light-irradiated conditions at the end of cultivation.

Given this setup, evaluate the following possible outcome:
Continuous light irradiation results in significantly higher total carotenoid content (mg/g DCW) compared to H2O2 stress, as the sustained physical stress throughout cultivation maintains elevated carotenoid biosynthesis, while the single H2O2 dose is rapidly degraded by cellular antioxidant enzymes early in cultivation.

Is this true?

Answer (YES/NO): YES